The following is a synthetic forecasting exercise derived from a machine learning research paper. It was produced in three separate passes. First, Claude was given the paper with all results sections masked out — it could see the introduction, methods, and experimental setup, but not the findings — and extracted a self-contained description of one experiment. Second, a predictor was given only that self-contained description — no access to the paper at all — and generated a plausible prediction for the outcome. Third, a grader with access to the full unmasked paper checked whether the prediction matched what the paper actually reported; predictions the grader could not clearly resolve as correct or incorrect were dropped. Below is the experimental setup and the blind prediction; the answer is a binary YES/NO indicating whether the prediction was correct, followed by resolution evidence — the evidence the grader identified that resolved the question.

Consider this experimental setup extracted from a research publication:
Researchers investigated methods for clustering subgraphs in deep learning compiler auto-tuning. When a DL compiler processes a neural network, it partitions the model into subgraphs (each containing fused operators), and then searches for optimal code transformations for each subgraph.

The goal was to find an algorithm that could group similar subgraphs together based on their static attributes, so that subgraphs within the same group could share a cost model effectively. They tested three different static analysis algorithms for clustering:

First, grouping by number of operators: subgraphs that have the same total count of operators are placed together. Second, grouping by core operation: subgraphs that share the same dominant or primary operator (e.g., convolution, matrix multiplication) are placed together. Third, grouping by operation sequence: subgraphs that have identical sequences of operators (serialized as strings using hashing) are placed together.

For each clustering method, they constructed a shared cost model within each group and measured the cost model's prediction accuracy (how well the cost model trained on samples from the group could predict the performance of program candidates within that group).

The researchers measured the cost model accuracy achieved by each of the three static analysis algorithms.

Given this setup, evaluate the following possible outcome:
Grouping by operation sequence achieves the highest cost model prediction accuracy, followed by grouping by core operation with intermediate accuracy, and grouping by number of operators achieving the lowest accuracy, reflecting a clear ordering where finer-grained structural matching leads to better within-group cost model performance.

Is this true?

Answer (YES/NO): NO